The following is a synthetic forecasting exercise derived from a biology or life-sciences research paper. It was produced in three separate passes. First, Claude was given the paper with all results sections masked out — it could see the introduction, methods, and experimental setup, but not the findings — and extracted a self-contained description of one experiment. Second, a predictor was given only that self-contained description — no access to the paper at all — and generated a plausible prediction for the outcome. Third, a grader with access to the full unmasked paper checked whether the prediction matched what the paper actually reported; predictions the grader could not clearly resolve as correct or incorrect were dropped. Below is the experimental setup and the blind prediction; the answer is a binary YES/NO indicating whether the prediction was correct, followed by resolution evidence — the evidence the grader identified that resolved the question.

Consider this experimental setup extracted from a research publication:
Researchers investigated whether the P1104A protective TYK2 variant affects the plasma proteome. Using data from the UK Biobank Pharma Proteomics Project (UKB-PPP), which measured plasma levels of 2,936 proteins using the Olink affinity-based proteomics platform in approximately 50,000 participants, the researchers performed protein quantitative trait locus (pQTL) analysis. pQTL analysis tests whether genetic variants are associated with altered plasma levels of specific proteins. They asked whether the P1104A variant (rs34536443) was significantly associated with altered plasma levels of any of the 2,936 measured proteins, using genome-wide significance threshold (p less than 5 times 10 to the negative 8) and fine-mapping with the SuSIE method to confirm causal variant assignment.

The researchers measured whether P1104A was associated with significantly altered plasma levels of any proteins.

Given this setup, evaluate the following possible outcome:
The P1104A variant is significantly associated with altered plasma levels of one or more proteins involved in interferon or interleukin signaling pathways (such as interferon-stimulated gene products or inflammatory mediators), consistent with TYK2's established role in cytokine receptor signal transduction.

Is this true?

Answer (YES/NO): YES